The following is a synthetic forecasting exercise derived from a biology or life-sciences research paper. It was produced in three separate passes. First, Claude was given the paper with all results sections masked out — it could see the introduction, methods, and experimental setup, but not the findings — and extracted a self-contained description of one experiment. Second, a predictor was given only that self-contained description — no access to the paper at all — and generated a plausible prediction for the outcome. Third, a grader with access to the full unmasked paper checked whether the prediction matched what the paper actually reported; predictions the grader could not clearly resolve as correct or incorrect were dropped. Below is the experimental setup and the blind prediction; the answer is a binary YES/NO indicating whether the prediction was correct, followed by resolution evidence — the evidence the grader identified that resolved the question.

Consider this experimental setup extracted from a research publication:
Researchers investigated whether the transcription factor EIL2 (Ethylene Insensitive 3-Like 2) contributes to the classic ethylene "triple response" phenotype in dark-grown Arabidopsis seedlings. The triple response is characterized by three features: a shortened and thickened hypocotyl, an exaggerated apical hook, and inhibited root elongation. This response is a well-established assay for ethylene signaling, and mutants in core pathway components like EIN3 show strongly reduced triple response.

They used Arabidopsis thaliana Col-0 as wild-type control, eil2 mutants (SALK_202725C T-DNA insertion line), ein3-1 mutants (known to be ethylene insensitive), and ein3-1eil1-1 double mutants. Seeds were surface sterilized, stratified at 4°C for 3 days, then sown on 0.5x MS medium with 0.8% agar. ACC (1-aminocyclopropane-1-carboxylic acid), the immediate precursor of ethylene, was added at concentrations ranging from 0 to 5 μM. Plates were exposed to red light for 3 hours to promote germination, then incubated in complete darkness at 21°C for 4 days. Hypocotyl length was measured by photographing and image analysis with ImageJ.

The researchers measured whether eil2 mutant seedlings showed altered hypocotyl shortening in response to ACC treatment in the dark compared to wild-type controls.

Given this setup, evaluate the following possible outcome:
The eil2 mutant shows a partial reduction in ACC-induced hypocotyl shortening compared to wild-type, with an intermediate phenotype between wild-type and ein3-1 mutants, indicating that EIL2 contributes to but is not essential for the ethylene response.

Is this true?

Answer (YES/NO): YES